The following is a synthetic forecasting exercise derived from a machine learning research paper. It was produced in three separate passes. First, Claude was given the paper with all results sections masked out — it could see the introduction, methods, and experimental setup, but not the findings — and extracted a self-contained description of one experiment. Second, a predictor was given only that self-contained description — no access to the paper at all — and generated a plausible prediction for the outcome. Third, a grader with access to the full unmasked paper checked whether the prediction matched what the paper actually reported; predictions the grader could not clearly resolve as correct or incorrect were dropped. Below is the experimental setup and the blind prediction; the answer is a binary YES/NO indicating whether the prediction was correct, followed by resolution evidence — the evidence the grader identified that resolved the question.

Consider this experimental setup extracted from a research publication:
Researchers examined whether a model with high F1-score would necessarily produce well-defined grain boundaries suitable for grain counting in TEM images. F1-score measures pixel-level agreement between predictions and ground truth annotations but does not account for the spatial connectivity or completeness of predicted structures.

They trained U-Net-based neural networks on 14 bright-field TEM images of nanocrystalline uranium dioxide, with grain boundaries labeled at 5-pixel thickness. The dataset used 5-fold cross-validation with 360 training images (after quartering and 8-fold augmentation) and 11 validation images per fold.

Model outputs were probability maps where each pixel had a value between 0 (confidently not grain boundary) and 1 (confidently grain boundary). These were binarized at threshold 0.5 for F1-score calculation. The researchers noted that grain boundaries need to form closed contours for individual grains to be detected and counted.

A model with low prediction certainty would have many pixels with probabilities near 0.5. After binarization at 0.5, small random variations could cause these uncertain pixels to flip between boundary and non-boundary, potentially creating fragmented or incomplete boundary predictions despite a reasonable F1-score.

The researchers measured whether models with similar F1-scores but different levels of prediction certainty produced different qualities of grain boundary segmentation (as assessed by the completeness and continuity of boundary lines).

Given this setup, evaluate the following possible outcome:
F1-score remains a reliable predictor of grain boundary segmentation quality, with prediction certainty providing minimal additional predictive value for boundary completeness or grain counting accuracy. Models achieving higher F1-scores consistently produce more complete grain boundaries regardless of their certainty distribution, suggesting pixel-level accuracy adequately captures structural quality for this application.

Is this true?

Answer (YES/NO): NO